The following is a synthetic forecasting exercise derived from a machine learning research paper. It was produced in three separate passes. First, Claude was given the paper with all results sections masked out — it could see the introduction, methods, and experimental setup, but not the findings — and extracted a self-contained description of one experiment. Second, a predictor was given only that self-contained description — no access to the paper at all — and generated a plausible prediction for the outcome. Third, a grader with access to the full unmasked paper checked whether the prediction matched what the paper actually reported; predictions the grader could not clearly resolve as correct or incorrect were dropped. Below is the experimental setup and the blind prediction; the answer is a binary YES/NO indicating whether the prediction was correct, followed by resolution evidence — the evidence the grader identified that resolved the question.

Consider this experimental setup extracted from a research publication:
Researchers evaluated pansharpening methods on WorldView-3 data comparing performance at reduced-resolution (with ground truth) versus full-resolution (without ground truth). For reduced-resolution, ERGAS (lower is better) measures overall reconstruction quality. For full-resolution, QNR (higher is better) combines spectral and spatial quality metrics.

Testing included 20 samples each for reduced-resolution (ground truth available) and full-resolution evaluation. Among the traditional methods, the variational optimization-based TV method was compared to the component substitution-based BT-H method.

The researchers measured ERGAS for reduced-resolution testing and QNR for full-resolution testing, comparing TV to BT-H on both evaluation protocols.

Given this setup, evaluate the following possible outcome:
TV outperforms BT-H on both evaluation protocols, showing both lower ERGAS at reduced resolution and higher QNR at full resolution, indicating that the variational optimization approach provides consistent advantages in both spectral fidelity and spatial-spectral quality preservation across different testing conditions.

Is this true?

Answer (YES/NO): NO